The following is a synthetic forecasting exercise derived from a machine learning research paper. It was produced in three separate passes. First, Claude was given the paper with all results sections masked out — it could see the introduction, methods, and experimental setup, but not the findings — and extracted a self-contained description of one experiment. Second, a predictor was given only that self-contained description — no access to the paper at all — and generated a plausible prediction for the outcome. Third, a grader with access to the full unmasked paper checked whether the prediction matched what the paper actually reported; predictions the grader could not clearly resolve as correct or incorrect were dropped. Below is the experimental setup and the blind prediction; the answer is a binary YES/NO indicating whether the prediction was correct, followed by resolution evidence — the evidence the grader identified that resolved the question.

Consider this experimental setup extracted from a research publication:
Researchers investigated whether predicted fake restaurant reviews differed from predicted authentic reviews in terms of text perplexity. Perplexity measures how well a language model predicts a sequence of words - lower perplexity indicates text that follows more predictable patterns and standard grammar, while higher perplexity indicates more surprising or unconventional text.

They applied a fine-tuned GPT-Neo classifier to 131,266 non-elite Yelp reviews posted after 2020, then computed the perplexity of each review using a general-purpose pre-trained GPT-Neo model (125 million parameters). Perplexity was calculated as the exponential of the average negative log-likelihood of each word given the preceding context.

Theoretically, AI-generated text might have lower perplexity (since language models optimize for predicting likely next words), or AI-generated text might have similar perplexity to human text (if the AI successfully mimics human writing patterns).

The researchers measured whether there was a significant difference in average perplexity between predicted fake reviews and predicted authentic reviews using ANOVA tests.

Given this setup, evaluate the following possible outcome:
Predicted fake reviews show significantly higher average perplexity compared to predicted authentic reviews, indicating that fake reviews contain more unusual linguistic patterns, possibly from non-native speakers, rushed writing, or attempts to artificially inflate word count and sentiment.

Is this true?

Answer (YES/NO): YES